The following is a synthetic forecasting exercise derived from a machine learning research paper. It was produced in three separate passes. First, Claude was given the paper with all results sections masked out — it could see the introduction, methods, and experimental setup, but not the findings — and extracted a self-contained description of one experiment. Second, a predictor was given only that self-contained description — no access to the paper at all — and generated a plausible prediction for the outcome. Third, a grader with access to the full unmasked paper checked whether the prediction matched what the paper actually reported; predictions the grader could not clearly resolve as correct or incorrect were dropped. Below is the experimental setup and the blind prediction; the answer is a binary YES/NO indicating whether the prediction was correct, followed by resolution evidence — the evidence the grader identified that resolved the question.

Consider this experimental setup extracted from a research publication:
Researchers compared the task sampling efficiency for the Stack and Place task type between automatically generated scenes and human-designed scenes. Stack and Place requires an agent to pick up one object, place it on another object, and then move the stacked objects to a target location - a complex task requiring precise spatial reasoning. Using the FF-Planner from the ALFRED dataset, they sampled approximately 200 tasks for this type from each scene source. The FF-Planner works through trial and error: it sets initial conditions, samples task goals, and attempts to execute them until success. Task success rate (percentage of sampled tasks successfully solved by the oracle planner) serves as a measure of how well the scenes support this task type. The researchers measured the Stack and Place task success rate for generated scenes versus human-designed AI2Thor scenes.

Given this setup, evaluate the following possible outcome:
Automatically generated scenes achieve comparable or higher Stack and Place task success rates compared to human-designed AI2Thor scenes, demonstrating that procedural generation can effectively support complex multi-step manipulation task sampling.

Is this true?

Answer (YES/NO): YES